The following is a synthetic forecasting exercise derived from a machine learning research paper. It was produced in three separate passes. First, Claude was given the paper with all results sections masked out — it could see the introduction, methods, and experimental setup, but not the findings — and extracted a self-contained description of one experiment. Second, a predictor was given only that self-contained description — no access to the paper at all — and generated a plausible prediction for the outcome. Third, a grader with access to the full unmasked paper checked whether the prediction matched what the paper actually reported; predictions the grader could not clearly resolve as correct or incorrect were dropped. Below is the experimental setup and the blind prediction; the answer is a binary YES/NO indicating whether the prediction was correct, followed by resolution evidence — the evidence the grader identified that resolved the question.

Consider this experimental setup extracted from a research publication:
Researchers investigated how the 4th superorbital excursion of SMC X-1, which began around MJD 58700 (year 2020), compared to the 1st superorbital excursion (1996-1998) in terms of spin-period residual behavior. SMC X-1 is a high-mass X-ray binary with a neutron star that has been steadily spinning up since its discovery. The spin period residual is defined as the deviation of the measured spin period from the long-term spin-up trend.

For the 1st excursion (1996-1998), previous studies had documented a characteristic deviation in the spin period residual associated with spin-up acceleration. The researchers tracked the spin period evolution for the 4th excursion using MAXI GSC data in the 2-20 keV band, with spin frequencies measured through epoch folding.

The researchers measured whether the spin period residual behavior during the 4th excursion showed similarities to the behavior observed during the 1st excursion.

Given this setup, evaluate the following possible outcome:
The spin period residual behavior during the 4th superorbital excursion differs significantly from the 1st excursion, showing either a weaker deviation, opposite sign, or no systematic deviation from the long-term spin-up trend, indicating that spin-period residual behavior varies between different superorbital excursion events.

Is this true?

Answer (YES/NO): NO